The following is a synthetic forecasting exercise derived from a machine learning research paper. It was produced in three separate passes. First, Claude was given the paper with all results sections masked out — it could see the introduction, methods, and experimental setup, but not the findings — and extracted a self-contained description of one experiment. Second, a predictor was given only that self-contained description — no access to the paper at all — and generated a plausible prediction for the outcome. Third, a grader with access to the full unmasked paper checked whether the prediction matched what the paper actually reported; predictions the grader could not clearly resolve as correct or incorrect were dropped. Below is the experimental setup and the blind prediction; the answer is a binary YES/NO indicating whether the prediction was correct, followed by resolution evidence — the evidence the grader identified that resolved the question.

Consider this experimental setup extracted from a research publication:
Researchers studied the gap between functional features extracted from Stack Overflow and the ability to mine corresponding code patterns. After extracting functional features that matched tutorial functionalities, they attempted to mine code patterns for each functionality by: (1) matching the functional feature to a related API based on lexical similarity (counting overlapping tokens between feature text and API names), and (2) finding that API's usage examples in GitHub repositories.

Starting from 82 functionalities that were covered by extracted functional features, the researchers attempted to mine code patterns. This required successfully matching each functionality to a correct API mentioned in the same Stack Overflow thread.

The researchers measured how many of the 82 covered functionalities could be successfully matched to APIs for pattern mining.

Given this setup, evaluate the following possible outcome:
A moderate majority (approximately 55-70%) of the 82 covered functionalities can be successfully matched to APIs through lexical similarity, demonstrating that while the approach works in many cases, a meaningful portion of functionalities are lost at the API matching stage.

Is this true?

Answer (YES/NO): NO